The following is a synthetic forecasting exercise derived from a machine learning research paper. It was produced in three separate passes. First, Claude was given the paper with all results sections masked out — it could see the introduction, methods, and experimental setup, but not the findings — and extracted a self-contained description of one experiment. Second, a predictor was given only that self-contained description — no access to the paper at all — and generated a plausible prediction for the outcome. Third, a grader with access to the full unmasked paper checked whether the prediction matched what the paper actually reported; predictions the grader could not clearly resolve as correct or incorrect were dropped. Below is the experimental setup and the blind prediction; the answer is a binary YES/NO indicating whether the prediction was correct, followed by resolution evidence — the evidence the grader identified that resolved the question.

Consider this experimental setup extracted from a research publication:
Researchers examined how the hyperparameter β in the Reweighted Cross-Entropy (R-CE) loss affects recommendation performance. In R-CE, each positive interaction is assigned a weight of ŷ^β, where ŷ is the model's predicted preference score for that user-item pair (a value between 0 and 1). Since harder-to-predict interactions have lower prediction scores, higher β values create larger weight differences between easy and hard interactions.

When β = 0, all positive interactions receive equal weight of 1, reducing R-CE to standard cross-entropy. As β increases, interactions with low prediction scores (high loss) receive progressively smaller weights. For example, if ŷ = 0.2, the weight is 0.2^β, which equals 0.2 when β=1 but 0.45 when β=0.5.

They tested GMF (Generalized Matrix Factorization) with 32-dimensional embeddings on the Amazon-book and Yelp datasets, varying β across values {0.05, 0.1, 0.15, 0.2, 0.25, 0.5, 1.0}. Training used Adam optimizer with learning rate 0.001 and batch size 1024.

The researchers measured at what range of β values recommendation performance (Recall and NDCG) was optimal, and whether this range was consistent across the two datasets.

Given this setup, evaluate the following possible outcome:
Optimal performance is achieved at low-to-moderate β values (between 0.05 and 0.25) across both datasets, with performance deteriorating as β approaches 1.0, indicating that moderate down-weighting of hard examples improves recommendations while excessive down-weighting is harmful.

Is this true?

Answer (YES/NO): NO